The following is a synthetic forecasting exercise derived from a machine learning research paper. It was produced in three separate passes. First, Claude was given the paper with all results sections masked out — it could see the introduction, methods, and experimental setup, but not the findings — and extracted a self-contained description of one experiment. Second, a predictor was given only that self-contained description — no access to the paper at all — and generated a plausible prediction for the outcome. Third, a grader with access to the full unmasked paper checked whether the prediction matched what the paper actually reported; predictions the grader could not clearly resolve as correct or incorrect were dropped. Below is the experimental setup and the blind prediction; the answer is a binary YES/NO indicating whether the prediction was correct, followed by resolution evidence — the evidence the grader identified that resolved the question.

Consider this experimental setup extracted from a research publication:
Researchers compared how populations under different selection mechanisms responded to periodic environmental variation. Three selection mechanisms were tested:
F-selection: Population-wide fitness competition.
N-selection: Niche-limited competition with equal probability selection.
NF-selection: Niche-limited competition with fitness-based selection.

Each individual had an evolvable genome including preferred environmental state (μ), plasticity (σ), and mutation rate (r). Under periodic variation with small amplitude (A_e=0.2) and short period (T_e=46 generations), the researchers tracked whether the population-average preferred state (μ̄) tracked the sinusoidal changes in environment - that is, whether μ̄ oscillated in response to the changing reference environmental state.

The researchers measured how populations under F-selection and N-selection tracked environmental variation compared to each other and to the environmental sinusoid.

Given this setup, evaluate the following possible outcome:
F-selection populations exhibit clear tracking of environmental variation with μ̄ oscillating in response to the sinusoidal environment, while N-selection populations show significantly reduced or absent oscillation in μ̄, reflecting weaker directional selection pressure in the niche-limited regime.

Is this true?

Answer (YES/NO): NO